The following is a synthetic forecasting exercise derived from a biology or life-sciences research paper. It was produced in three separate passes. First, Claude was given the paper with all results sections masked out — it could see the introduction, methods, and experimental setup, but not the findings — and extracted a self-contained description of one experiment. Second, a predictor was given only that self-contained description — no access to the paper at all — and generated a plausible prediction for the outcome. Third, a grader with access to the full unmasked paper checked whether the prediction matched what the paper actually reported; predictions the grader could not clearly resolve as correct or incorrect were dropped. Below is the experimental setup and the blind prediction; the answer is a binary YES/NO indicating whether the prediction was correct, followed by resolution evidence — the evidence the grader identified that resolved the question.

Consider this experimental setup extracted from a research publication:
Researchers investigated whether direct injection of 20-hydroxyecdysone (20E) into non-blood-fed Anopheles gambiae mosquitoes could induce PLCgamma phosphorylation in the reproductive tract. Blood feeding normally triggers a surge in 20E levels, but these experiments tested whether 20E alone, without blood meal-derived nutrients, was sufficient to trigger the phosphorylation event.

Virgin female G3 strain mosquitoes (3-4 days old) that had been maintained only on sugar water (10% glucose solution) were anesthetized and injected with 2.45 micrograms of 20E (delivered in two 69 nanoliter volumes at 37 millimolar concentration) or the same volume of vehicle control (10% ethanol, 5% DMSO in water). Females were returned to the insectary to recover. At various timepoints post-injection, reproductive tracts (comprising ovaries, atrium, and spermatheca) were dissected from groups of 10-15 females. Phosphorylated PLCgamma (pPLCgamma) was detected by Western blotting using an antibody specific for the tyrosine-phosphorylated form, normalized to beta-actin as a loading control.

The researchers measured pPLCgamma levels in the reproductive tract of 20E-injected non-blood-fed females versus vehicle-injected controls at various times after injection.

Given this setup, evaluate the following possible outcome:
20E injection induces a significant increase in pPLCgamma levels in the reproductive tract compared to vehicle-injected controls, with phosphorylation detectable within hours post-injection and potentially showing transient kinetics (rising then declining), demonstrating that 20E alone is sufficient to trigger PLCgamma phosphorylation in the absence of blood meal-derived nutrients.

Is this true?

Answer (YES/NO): NO